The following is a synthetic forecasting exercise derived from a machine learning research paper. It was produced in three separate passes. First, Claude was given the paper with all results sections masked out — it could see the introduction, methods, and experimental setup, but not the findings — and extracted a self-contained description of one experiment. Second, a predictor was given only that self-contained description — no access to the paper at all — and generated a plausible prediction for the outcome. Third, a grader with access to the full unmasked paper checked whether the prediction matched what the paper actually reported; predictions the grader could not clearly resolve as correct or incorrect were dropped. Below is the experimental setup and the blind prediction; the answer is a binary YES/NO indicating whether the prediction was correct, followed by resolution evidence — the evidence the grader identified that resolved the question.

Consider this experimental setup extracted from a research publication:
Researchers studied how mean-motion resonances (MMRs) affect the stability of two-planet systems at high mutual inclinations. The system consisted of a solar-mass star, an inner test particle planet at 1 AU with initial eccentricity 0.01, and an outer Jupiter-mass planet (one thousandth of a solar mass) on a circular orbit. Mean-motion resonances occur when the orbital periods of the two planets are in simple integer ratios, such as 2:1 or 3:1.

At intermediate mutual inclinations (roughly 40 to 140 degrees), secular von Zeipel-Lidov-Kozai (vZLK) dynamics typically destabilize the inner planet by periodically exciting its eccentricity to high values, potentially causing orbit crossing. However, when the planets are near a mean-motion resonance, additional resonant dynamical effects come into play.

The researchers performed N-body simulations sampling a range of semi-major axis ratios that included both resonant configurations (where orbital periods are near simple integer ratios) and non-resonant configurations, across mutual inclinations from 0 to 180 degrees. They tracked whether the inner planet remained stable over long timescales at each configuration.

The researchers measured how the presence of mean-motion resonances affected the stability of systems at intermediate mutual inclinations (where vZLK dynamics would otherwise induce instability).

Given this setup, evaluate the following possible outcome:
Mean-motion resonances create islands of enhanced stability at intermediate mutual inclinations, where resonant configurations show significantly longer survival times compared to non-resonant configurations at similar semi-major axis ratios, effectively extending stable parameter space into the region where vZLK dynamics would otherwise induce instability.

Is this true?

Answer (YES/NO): YES